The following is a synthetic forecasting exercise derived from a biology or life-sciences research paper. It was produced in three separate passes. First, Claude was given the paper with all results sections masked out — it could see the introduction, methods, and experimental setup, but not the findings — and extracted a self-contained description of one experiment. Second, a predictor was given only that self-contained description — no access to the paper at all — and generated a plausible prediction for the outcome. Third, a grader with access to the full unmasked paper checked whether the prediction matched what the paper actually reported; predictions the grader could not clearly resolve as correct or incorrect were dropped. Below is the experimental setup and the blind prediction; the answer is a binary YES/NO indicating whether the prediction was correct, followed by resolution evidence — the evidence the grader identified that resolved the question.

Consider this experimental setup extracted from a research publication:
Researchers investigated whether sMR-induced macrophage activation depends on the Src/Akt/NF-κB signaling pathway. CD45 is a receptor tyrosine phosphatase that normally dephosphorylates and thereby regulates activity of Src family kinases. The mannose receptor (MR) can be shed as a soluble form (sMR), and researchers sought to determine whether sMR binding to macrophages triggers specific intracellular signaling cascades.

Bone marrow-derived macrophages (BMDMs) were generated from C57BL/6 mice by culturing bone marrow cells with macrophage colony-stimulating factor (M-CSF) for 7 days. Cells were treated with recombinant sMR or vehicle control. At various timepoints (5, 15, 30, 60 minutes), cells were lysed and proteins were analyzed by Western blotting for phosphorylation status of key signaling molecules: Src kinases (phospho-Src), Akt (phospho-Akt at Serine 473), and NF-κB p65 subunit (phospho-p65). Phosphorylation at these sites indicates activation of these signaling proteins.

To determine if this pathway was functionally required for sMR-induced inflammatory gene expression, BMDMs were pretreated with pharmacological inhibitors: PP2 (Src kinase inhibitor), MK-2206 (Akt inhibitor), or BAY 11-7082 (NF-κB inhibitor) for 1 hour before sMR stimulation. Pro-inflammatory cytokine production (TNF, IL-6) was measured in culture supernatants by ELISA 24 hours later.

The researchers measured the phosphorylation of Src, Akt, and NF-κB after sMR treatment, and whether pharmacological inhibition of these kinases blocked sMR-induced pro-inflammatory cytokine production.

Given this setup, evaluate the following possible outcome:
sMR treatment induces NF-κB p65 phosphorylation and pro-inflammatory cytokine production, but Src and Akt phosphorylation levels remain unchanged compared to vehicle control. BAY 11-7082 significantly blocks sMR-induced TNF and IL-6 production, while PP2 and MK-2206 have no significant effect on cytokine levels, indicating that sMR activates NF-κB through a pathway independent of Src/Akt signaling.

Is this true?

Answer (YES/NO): NO